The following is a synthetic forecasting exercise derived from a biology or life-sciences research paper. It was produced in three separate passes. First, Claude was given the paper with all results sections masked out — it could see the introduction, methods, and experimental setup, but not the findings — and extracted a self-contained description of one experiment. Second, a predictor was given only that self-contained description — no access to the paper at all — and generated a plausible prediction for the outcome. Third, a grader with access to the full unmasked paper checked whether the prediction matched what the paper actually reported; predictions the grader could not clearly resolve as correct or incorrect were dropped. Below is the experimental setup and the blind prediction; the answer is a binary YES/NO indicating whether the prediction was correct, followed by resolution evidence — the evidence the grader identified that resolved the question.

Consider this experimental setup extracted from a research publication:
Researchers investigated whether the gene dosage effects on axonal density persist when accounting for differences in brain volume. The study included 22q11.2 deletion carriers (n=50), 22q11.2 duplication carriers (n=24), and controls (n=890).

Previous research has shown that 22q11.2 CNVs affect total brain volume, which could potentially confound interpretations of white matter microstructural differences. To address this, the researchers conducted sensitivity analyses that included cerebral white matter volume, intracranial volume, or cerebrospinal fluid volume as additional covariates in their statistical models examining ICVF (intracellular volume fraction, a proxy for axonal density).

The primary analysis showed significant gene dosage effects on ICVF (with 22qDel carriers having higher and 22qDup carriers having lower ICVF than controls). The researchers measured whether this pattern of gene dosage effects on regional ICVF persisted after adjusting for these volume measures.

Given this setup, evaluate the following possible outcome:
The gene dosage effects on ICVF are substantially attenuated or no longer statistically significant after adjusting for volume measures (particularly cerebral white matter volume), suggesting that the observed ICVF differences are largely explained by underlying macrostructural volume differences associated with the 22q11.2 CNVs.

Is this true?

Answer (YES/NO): NO